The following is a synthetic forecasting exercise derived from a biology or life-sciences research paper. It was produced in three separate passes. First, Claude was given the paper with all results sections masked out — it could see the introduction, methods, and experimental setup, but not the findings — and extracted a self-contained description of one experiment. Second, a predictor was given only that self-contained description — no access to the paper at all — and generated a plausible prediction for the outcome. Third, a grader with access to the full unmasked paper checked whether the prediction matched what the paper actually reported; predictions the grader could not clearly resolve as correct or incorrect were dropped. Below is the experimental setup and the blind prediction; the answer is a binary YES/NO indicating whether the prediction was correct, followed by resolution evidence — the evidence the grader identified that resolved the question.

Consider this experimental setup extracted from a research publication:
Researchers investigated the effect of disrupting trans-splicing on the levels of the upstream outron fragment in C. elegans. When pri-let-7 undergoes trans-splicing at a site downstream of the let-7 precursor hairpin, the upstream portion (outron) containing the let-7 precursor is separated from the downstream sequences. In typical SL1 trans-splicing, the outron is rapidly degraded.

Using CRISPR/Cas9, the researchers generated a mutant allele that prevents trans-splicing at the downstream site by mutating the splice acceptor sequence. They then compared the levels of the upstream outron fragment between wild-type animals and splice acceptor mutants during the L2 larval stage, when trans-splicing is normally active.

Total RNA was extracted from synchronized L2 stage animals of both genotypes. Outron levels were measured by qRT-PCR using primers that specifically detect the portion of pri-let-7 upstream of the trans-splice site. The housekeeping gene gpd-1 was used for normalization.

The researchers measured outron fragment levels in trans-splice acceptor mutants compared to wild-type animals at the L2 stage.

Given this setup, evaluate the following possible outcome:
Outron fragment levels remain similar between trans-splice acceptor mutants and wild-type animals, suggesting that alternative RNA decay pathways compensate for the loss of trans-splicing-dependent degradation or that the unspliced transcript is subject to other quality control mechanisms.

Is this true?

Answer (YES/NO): NO